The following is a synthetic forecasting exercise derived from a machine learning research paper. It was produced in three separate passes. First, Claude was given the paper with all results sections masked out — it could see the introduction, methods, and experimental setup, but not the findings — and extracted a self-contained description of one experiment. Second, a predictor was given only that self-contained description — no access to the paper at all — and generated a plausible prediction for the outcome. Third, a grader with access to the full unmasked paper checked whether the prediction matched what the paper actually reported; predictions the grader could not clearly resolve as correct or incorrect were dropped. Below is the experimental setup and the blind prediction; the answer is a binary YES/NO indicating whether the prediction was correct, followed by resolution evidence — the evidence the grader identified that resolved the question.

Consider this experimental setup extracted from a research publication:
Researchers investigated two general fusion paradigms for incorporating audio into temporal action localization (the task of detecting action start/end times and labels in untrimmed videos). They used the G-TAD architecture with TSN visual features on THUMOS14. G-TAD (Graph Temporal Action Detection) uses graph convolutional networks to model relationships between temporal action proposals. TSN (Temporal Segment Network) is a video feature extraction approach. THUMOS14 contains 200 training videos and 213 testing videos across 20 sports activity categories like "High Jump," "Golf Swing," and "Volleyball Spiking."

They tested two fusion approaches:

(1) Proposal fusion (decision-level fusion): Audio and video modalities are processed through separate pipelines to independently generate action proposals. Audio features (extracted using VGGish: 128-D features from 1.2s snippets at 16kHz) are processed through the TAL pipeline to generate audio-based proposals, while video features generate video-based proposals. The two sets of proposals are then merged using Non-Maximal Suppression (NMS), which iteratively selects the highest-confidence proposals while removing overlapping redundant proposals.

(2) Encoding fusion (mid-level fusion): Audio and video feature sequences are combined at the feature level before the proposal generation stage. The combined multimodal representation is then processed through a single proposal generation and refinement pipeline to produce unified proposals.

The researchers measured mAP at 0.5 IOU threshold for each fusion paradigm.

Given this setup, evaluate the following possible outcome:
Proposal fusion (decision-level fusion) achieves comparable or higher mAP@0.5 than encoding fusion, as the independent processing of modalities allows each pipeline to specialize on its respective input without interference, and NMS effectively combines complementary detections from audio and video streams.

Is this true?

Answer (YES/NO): NO